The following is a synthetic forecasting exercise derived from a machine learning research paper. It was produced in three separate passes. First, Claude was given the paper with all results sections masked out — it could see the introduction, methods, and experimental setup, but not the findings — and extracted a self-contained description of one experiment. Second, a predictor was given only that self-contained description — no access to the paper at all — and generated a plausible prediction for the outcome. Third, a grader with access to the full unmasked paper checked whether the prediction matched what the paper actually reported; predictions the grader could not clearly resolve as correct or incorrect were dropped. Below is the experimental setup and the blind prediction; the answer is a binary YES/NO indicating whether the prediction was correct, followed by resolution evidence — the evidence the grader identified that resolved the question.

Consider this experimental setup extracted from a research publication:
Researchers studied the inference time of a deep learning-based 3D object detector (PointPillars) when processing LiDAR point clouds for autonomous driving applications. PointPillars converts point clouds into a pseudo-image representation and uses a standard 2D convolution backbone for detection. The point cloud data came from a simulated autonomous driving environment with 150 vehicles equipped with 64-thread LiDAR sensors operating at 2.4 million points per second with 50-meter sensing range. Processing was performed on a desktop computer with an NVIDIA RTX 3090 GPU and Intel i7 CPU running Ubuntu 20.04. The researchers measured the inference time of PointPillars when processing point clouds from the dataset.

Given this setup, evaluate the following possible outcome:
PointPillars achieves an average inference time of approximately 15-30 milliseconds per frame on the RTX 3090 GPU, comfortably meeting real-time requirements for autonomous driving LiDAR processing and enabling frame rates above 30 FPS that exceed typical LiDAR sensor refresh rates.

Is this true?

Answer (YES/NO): NO